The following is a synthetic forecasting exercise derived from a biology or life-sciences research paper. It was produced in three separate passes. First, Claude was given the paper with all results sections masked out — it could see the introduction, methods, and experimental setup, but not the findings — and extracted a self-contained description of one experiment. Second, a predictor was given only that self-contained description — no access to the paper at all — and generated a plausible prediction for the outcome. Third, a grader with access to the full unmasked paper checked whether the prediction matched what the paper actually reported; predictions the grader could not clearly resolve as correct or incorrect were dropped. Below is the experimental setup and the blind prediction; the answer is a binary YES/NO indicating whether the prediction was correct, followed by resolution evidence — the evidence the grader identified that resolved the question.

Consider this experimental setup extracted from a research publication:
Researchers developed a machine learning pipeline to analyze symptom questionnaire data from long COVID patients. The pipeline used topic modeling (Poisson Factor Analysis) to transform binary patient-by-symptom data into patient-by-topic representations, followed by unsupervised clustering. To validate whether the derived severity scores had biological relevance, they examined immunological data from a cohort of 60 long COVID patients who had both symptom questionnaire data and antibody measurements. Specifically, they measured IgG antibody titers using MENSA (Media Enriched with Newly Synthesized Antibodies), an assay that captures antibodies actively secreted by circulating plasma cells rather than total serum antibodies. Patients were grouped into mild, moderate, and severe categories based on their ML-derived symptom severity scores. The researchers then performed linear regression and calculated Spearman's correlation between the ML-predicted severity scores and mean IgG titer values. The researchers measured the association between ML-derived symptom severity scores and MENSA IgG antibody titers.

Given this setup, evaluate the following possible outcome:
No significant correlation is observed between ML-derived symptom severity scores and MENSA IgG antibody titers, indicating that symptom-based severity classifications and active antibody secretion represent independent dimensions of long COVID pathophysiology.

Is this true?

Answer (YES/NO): NO